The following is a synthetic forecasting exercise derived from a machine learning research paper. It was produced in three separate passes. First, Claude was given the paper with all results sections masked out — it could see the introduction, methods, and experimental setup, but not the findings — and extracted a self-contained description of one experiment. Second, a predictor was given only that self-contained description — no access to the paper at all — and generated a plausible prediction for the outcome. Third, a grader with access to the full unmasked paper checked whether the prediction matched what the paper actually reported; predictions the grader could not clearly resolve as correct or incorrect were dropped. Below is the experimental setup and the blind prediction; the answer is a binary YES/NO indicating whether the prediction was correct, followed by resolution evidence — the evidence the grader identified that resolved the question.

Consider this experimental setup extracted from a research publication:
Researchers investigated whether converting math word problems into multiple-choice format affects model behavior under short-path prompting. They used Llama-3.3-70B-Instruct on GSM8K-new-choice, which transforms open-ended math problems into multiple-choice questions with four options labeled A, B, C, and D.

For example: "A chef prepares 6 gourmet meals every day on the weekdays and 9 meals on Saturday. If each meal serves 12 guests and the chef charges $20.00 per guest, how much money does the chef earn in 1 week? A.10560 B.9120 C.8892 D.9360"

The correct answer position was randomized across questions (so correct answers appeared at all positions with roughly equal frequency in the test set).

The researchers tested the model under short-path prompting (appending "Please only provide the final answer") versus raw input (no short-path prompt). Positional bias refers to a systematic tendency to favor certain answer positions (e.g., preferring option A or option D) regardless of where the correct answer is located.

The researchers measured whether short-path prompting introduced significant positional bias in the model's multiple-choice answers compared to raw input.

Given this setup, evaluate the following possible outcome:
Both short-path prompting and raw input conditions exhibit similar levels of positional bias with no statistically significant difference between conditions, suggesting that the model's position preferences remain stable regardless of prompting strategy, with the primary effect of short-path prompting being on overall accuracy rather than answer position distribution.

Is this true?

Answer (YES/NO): NO